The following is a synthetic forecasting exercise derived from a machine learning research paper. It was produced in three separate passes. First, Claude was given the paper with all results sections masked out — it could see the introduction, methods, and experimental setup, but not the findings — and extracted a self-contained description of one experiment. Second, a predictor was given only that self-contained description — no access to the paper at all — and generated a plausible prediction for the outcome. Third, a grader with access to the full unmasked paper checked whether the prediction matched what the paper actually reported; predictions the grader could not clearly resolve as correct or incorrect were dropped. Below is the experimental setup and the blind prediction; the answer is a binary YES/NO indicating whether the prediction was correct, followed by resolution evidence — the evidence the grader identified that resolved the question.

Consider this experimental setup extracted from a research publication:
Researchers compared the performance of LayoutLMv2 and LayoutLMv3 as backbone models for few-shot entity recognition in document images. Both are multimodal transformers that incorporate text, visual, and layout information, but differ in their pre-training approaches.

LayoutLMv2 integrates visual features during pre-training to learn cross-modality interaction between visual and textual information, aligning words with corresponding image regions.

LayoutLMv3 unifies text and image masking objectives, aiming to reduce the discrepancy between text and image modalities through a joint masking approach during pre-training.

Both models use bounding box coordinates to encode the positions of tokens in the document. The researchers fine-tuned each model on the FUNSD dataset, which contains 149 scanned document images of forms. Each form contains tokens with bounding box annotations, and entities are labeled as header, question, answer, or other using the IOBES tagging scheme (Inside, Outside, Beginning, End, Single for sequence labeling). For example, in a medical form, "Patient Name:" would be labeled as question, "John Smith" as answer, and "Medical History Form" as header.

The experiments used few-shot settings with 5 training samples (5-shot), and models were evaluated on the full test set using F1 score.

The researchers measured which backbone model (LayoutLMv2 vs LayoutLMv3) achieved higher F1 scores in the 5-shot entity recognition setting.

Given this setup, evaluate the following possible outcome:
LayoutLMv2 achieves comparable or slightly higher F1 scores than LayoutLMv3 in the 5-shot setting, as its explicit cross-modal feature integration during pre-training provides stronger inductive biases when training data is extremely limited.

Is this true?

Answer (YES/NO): NO